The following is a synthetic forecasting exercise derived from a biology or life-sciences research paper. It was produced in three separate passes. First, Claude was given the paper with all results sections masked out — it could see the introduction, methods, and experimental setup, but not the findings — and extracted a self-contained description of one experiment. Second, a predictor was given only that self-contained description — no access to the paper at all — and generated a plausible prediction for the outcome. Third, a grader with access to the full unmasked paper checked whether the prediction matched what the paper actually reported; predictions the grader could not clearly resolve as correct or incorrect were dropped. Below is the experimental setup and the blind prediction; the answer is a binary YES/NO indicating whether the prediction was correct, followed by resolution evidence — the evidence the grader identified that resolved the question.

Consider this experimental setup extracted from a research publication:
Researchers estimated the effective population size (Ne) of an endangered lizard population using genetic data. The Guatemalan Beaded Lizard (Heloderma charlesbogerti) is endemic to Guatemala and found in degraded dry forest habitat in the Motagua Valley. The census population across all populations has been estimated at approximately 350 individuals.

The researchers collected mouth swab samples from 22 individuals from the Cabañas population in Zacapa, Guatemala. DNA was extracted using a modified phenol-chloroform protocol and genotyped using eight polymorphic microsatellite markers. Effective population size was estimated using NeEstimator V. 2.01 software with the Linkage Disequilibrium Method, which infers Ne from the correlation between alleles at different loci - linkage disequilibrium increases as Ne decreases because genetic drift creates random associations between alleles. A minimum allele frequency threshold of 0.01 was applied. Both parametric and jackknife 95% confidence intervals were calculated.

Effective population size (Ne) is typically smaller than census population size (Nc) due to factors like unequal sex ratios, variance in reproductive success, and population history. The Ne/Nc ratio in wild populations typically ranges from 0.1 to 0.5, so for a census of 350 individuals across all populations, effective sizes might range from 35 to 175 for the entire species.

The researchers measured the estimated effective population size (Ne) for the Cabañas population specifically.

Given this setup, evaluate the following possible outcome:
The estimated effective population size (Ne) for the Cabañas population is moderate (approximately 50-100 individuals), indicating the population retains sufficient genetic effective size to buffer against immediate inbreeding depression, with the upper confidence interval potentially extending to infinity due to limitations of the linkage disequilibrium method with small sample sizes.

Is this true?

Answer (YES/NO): NO